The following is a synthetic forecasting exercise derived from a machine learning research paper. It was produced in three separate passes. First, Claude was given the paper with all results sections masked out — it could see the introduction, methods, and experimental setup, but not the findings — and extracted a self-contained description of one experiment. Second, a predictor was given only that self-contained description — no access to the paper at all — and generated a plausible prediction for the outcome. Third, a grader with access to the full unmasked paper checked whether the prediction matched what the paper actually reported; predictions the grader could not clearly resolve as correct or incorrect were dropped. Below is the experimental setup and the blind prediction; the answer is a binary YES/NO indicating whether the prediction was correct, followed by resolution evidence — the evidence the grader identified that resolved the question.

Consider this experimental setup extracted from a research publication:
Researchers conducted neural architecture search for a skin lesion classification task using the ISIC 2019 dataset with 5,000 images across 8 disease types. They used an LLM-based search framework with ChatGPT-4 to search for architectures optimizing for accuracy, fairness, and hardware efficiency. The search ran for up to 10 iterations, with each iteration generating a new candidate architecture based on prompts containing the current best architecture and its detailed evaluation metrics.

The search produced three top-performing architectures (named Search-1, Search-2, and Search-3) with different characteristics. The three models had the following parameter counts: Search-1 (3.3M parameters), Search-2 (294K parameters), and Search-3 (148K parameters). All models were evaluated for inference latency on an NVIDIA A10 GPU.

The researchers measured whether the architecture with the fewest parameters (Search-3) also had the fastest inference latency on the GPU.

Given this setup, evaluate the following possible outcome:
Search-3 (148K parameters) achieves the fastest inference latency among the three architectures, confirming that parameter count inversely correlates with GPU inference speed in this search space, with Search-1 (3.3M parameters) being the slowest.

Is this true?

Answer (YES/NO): NO